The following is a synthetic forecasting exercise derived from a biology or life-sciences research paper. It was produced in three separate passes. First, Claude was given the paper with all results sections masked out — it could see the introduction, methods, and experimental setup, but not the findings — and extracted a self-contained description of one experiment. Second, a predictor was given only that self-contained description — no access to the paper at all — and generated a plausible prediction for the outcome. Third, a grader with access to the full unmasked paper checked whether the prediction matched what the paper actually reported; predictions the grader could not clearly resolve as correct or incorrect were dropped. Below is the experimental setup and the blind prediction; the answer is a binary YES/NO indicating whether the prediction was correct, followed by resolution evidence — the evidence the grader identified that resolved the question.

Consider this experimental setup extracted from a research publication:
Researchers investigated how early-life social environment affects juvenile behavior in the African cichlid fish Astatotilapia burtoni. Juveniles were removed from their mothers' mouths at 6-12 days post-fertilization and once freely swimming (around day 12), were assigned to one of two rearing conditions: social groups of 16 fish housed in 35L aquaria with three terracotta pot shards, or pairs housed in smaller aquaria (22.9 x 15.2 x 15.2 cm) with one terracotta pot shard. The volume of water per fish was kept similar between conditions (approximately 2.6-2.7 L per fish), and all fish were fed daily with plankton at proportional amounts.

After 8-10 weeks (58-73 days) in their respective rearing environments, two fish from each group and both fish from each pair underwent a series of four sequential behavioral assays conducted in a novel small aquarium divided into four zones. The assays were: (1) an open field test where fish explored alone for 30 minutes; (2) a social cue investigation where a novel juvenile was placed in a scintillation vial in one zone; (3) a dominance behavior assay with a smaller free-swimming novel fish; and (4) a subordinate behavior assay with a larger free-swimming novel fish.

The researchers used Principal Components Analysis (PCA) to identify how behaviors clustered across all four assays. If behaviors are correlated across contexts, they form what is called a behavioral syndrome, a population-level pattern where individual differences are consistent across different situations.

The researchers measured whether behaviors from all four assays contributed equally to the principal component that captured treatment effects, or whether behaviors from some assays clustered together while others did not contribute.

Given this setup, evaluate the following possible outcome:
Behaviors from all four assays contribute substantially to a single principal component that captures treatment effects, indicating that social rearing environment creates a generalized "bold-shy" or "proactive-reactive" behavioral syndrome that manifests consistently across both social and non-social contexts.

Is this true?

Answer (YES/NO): NO